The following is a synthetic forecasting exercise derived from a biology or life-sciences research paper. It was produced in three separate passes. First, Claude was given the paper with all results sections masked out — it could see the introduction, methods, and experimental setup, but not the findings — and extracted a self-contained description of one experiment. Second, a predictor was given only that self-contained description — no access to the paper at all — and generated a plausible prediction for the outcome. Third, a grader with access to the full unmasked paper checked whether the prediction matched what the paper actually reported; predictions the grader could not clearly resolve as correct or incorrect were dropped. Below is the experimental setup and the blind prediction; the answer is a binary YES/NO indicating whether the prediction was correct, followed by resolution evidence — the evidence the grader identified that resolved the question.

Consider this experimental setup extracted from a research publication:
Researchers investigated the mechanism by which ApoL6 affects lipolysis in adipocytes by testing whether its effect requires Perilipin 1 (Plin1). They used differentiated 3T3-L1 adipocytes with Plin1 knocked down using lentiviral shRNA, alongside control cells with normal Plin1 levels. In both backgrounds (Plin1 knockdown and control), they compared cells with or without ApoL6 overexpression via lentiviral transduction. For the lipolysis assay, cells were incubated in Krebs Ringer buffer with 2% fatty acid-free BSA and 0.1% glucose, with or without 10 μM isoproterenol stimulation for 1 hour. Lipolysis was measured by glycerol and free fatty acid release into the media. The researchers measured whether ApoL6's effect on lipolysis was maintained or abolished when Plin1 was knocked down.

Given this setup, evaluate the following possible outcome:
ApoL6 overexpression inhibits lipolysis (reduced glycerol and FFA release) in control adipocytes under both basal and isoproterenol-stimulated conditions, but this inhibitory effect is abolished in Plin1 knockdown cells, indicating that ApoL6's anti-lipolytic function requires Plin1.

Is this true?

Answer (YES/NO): YES